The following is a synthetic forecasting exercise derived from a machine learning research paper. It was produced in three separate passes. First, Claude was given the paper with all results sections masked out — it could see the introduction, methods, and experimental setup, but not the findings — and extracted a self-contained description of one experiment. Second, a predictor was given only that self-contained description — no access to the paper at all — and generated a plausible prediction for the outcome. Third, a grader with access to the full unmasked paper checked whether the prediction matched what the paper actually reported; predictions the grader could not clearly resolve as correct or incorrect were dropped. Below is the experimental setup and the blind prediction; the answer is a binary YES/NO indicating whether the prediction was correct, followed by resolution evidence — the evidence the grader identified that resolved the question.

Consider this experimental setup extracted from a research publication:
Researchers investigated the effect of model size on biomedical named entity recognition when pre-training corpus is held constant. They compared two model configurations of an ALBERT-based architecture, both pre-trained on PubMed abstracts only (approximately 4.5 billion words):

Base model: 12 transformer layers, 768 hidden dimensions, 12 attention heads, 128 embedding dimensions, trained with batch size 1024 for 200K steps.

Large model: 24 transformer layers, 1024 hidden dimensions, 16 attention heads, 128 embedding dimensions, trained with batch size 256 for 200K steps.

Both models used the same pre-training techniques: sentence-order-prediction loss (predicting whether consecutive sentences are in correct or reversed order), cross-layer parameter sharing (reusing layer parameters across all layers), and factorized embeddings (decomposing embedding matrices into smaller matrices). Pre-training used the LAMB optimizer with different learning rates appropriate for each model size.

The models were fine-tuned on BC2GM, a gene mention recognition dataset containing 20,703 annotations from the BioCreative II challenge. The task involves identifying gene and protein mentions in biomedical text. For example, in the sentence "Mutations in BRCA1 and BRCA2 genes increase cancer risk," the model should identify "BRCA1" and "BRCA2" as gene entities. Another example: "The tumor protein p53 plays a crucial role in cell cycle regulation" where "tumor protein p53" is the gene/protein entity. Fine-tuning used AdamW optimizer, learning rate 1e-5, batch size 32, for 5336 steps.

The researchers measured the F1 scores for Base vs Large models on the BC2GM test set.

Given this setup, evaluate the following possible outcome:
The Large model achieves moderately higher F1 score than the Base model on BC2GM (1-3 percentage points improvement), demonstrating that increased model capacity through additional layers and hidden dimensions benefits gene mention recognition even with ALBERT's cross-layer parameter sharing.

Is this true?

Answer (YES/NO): NO